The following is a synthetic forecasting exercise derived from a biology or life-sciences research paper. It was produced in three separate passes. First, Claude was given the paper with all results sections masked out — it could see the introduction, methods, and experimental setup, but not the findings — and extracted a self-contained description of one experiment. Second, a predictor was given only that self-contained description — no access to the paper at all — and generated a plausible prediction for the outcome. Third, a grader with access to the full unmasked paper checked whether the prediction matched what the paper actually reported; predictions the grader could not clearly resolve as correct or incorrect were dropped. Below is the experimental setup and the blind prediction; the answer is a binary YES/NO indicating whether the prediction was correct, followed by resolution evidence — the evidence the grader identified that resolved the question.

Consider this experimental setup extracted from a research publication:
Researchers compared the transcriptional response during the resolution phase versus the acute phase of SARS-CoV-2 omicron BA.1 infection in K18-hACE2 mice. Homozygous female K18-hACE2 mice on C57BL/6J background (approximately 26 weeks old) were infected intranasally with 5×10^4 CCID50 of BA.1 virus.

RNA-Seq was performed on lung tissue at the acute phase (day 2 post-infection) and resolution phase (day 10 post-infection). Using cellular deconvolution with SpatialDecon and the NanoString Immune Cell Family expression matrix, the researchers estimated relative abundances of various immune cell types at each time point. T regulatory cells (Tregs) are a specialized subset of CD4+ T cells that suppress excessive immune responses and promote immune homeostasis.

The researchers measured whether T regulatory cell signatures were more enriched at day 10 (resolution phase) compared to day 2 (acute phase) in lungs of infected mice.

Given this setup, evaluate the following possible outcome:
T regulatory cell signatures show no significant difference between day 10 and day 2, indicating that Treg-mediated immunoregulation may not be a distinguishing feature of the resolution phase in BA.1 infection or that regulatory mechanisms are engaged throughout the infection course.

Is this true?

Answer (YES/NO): NO